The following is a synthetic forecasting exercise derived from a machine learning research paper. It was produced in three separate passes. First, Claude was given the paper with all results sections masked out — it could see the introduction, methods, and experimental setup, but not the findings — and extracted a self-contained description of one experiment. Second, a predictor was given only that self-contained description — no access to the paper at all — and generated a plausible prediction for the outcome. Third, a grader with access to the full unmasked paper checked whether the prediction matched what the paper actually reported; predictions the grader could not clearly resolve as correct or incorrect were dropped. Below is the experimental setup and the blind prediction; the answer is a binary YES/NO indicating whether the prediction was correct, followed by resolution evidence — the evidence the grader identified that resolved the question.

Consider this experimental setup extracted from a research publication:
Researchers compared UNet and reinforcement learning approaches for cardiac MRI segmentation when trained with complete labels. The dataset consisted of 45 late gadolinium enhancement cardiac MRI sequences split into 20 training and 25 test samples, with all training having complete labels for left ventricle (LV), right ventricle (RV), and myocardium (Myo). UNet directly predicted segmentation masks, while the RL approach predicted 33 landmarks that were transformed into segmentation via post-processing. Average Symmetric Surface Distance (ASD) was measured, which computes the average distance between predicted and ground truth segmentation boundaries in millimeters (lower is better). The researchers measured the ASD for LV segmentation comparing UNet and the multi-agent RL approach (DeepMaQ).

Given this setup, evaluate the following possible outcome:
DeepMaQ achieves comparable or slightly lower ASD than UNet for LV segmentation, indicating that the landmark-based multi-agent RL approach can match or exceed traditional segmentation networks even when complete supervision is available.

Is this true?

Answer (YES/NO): NO